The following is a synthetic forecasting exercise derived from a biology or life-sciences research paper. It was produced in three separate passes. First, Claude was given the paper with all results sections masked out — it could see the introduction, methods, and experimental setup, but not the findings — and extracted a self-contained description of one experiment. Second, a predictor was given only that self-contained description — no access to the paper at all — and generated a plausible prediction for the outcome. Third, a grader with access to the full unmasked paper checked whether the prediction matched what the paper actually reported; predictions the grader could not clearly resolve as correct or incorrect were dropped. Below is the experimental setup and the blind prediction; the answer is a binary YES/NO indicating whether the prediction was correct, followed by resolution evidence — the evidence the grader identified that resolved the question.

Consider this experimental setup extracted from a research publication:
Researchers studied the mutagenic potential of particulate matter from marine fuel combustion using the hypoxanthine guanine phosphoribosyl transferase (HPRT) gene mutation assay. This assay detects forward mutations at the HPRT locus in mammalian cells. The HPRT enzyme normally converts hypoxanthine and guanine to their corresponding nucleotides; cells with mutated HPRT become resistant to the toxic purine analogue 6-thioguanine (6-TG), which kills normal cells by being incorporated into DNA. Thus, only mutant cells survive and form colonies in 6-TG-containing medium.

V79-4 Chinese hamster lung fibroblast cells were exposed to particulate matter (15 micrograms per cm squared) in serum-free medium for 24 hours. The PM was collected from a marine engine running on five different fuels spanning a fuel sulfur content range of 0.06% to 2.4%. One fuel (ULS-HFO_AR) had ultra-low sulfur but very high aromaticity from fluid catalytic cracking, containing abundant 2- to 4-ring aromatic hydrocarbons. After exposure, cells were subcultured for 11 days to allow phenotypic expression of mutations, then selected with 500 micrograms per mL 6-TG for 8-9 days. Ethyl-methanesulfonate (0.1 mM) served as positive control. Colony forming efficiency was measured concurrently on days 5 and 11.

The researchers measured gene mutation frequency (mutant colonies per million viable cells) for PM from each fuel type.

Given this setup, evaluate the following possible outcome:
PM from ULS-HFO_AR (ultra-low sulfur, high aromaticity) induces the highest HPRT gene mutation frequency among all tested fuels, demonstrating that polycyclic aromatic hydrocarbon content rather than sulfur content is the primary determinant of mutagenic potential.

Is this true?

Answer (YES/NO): NO